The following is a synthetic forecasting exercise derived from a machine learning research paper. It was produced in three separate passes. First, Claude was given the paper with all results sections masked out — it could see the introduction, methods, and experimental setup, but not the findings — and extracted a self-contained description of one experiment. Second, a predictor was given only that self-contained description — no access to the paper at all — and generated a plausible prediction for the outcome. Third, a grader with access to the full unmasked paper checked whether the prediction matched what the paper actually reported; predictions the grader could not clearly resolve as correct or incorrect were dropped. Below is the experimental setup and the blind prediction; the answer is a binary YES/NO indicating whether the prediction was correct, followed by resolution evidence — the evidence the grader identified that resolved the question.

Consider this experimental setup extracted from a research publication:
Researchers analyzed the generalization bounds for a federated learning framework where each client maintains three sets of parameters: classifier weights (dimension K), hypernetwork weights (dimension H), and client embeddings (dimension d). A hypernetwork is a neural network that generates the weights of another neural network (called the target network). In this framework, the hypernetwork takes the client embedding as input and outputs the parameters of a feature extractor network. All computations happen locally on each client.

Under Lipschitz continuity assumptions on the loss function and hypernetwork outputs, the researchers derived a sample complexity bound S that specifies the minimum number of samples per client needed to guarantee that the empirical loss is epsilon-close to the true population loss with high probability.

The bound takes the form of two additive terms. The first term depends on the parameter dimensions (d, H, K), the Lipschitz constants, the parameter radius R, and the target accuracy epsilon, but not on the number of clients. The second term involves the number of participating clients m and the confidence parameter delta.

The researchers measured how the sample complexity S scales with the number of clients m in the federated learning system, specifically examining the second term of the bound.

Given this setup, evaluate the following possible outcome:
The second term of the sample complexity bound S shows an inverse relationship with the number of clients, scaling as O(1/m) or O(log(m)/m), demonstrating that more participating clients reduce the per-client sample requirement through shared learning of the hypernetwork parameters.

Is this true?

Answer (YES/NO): YES